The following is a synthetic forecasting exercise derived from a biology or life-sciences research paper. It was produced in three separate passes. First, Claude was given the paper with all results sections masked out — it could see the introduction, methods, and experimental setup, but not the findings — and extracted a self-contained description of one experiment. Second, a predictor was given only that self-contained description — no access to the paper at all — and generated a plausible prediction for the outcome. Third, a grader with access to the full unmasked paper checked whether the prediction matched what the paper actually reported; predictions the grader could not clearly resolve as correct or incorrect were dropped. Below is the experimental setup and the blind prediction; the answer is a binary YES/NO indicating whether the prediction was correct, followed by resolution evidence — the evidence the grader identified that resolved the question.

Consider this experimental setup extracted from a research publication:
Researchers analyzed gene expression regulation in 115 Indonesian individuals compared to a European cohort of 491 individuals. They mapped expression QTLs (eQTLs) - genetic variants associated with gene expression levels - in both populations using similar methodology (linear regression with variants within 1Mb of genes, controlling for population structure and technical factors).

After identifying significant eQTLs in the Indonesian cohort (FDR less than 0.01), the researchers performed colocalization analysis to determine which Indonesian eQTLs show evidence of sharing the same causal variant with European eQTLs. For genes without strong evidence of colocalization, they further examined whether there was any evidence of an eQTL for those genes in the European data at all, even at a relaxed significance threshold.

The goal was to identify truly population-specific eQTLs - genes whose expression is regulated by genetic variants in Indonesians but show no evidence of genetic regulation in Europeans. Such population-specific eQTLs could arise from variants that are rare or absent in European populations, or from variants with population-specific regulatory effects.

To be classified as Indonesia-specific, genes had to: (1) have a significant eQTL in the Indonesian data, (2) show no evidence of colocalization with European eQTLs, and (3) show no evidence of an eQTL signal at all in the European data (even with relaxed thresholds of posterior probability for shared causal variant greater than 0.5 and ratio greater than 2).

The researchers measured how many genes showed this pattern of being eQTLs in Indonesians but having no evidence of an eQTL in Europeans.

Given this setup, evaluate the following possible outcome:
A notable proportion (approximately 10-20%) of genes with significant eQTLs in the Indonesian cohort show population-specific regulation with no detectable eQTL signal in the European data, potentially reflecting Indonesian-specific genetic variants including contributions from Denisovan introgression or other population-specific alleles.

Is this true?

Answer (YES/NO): NO